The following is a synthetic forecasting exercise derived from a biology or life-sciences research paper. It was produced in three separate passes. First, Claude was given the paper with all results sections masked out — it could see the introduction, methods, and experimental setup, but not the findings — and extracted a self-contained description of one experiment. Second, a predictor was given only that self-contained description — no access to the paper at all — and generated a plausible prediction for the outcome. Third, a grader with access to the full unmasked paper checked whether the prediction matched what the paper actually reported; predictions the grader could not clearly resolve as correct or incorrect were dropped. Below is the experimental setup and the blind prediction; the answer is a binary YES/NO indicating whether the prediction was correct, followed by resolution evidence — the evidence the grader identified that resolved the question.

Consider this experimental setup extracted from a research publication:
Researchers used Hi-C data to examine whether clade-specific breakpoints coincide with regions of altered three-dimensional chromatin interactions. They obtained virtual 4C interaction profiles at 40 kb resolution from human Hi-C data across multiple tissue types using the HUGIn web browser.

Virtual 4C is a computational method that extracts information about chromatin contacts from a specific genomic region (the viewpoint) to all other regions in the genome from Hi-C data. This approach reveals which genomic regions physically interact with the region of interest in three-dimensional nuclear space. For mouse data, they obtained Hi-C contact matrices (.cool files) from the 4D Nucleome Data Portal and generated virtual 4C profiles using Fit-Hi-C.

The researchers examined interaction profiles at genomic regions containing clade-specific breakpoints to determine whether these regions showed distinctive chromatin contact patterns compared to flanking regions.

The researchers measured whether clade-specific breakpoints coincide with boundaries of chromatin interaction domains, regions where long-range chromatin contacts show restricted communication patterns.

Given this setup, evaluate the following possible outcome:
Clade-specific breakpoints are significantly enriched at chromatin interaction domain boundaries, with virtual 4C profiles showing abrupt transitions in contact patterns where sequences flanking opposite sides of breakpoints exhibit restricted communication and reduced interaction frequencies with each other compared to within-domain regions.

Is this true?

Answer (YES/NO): NO